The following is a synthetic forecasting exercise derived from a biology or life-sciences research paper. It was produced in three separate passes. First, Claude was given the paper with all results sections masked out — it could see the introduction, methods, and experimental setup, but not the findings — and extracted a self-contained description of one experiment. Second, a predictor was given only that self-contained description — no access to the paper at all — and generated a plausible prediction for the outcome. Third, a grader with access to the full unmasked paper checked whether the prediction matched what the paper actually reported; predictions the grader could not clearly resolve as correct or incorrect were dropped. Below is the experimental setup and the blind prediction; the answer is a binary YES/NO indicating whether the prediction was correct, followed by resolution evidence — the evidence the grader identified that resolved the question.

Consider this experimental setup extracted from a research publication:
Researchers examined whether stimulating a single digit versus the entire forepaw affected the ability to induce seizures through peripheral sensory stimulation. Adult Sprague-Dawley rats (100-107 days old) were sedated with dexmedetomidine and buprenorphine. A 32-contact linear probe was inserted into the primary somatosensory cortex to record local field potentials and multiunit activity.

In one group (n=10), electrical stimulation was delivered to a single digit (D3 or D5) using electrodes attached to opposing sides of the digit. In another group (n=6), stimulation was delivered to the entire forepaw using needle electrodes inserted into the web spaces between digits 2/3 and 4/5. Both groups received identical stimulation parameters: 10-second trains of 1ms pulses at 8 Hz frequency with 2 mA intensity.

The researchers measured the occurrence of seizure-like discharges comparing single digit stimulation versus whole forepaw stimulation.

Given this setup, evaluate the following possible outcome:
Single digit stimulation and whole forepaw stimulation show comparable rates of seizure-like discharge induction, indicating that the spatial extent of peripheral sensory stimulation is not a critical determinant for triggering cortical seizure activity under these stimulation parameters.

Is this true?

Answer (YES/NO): NO